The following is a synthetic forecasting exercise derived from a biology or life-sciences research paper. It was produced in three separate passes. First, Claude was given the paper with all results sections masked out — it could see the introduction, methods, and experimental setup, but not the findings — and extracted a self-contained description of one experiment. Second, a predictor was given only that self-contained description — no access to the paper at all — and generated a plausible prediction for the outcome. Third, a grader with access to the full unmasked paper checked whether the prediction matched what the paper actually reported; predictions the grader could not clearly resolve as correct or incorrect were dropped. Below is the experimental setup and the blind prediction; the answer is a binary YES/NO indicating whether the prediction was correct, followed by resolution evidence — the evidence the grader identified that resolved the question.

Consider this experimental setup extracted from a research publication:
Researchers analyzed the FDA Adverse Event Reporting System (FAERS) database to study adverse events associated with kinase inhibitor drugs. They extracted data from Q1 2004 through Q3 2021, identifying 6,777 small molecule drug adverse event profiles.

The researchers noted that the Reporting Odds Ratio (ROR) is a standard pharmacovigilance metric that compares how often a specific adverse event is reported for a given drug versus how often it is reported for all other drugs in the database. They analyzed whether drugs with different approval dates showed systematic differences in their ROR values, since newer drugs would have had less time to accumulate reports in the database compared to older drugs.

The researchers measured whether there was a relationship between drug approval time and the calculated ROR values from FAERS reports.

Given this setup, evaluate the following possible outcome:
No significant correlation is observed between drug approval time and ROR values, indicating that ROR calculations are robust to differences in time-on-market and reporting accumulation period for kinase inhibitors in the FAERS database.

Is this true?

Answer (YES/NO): NO